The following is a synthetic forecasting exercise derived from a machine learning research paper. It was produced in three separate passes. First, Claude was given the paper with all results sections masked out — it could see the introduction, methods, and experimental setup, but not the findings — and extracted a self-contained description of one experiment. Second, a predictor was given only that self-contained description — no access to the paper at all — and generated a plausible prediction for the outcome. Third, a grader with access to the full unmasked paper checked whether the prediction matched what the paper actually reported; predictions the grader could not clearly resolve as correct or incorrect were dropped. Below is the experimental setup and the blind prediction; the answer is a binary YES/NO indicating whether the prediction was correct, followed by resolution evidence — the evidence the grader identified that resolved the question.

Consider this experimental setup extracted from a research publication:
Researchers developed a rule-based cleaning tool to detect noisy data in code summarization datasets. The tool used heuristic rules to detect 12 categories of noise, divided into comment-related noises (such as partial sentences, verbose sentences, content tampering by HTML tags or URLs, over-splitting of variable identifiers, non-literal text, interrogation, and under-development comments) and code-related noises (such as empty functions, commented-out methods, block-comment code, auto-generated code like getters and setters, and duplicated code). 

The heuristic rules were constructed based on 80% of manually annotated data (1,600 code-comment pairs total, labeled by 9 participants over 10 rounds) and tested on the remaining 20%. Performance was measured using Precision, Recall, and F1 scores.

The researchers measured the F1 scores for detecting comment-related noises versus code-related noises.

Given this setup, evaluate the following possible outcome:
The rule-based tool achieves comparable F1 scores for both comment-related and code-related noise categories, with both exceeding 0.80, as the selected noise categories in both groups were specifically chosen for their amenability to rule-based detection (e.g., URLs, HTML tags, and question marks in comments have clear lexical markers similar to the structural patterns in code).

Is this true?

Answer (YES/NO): NO